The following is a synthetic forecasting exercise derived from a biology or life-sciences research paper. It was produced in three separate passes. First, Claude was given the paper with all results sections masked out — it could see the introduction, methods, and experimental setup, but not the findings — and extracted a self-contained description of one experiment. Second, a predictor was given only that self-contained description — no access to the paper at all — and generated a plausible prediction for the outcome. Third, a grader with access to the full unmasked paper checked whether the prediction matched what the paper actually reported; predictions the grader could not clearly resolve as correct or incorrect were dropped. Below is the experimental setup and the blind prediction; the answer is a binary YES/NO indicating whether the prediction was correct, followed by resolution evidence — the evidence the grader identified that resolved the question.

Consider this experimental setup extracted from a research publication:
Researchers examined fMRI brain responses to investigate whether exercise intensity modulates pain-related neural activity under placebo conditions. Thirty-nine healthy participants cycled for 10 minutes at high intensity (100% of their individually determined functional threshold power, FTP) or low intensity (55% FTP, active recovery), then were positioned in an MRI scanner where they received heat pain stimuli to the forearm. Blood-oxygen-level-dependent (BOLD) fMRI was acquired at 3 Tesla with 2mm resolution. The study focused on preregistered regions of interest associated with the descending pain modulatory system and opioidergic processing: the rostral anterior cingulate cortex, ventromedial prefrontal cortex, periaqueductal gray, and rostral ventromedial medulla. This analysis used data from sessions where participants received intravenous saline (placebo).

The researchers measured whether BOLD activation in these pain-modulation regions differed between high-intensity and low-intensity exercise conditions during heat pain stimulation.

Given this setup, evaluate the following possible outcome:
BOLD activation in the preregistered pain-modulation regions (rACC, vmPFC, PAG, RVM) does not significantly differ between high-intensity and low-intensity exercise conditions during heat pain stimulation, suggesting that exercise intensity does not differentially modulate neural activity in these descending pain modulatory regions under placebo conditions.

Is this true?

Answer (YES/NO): YES